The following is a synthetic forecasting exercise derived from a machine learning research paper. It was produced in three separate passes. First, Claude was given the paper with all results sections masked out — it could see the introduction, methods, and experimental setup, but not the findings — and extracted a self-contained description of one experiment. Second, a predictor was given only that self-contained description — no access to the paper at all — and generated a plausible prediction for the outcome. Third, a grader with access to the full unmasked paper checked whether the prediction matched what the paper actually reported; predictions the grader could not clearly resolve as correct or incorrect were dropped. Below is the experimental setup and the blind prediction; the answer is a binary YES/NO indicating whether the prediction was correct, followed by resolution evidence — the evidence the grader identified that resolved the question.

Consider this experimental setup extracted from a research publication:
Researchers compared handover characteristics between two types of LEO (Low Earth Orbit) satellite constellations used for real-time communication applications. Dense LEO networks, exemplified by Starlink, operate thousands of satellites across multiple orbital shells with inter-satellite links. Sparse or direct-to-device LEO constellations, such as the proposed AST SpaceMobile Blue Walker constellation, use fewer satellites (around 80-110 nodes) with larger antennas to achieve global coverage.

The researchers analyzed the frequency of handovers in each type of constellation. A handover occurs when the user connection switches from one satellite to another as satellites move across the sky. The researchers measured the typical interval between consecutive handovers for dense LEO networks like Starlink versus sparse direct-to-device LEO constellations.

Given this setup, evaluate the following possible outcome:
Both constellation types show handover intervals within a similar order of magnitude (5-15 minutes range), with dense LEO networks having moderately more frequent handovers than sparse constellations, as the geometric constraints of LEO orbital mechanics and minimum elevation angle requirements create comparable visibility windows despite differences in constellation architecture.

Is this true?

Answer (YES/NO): NO